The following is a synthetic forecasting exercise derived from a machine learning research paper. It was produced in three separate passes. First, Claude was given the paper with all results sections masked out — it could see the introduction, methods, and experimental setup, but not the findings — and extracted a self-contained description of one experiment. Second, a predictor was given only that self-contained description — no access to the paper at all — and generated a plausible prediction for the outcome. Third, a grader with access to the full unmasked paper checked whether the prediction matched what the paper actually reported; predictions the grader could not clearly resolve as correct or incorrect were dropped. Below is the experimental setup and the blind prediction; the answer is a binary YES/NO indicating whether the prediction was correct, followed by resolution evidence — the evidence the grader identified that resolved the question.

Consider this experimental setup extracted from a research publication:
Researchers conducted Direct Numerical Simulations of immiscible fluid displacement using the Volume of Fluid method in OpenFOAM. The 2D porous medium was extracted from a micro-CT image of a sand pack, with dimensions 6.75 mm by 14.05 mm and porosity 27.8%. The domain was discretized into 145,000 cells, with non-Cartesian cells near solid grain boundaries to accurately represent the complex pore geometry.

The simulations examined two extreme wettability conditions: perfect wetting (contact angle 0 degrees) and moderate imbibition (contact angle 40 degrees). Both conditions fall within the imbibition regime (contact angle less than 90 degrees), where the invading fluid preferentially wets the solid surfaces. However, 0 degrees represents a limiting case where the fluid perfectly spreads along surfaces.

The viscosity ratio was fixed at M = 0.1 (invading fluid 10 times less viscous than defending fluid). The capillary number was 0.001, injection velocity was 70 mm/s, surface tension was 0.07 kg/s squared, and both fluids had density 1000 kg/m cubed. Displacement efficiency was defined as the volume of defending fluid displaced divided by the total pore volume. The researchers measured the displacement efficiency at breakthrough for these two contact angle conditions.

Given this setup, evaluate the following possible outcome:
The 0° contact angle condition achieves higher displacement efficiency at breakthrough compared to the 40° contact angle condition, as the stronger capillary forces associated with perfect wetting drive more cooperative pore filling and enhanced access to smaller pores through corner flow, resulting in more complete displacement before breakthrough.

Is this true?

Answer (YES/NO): YES